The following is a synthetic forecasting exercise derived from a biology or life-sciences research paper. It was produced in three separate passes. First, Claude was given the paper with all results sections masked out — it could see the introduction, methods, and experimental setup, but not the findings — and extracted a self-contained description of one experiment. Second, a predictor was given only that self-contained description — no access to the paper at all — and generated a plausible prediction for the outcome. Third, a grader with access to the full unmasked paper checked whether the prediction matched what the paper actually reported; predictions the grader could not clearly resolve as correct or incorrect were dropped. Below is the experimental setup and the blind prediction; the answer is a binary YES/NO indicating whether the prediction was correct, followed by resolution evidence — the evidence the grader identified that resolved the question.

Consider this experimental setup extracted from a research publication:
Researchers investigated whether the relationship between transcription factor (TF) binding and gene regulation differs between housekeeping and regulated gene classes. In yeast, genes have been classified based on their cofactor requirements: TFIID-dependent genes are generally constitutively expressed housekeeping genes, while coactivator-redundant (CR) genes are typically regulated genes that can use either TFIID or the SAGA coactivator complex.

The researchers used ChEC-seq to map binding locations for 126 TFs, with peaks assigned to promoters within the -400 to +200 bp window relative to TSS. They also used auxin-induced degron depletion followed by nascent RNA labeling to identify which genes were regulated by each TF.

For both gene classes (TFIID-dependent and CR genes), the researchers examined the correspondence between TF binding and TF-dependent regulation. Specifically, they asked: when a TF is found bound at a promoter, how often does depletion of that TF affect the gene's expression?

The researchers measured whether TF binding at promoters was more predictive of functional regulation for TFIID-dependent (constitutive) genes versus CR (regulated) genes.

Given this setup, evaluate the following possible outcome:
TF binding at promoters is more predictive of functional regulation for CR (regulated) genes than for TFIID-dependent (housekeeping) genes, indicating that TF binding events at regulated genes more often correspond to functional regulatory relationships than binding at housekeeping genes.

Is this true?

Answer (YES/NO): YES